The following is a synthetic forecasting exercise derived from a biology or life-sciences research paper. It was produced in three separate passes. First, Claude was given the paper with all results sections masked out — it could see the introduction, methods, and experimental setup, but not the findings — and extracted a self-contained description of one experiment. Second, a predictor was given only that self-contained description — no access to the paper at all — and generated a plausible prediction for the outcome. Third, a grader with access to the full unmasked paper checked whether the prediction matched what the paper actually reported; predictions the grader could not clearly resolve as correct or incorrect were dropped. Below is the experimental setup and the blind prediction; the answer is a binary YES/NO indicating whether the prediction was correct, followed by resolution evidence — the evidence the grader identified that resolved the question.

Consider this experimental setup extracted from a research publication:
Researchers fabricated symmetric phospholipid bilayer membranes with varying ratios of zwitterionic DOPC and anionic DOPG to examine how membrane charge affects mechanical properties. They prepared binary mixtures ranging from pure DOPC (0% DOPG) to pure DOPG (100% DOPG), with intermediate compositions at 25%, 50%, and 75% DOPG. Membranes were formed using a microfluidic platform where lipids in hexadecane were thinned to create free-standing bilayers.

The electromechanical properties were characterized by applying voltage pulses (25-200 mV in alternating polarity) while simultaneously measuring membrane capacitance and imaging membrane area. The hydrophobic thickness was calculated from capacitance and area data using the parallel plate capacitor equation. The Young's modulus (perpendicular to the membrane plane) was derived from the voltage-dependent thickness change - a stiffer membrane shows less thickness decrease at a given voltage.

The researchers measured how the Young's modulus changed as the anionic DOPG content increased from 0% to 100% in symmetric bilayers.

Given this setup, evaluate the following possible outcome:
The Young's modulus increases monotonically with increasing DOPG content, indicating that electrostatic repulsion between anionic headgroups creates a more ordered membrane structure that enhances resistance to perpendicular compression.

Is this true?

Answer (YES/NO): YES